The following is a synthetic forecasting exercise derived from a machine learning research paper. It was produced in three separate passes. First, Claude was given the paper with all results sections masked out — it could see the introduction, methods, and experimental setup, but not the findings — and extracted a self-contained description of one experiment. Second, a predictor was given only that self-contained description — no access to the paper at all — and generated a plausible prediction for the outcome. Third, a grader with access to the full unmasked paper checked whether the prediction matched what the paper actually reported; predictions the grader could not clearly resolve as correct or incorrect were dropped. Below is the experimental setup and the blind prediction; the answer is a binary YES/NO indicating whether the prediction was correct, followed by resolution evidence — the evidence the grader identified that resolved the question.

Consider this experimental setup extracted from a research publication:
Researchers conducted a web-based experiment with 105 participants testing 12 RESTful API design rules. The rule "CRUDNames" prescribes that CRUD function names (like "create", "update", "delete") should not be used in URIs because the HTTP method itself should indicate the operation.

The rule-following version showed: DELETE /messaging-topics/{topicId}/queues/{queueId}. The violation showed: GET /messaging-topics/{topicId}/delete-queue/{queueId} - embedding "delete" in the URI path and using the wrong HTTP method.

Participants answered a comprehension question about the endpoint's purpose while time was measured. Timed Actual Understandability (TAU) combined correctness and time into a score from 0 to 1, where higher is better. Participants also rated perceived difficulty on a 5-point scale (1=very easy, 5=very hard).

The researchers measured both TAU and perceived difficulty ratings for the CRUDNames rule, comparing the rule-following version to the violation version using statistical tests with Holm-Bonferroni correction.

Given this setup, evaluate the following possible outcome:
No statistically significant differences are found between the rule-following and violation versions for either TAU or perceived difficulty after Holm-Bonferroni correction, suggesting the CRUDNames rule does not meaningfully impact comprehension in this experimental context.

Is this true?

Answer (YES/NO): NO